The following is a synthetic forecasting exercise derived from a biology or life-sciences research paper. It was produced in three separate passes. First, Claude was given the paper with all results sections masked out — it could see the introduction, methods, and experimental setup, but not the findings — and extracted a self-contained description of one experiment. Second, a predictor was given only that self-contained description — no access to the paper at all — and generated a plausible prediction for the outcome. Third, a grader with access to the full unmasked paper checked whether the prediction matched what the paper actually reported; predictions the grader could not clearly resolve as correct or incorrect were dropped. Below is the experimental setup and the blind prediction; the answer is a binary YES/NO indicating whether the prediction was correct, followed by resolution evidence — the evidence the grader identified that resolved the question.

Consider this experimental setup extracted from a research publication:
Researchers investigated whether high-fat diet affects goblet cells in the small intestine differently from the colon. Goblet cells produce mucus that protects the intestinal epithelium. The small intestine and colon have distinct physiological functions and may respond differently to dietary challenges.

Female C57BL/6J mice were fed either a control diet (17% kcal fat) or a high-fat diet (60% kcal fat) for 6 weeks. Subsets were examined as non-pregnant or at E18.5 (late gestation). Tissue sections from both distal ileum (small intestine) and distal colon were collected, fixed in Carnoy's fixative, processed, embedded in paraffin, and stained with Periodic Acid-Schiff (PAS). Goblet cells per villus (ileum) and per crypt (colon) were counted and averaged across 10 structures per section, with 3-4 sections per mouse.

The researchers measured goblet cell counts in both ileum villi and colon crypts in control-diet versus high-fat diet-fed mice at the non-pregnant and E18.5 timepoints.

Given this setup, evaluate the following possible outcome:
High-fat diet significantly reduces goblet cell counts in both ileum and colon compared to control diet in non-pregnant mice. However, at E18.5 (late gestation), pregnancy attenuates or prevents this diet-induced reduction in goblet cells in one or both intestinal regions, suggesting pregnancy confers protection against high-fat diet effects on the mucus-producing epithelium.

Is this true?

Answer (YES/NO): YES